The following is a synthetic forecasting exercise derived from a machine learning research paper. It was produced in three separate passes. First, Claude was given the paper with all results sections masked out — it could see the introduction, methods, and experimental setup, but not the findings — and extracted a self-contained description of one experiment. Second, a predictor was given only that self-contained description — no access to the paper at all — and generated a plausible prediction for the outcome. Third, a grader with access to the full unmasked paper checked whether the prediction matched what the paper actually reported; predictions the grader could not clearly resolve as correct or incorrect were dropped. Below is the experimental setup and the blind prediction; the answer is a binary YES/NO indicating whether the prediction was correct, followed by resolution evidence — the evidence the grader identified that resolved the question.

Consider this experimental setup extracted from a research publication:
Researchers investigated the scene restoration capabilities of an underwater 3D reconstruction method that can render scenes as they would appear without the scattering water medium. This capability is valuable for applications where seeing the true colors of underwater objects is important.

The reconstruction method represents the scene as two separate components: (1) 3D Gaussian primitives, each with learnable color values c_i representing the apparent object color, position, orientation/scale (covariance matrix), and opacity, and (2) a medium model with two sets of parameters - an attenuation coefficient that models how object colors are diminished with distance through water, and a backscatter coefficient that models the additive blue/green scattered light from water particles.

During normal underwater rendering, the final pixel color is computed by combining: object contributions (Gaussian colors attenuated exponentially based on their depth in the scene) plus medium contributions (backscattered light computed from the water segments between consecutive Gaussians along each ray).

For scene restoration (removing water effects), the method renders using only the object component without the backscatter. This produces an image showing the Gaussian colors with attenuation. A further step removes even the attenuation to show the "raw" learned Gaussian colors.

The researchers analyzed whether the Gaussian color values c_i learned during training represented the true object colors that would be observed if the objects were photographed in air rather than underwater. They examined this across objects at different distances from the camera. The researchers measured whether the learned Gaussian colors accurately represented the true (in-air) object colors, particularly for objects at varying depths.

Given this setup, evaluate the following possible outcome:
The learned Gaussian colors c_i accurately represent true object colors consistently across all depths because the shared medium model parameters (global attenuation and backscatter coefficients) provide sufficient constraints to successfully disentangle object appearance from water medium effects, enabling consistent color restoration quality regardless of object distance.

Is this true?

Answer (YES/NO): NO